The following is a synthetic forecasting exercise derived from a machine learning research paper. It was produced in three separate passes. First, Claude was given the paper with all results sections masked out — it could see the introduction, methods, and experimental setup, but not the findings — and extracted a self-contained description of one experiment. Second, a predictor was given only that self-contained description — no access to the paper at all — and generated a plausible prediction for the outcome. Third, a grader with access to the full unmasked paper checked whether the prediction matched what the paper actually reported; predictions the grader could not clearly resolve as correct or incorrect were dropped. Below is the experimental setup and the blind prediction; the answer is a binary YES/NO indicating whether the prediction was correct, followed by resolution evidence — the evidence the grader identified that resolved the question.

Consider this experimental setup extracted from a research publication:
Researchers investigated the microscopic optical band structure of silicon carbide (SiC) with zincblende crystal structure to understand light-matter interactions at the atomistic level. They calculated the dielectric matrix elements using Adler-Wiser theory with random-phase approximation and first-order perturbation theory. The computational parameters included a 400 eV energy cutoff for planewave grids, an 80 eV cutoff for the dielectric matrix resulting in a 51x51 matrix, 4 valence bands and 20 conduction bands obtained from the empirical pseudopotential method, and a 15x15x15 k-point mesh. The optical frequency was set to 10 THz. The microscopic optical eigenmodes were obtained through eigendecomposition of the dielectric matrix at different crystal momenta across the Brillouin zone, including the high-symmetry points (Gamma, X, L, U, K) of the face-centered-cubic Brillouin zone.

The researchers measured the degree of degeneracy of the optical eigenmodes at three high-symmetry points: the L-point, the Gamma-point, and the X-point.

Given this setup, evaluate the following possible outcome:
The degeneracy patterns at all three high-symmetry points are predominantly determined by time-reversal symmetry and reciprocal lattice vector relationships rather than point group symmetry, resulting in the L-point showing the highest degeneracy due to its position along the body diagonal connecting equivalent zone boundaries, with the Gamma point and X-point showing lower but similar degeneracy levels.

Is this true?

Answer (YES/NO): NO